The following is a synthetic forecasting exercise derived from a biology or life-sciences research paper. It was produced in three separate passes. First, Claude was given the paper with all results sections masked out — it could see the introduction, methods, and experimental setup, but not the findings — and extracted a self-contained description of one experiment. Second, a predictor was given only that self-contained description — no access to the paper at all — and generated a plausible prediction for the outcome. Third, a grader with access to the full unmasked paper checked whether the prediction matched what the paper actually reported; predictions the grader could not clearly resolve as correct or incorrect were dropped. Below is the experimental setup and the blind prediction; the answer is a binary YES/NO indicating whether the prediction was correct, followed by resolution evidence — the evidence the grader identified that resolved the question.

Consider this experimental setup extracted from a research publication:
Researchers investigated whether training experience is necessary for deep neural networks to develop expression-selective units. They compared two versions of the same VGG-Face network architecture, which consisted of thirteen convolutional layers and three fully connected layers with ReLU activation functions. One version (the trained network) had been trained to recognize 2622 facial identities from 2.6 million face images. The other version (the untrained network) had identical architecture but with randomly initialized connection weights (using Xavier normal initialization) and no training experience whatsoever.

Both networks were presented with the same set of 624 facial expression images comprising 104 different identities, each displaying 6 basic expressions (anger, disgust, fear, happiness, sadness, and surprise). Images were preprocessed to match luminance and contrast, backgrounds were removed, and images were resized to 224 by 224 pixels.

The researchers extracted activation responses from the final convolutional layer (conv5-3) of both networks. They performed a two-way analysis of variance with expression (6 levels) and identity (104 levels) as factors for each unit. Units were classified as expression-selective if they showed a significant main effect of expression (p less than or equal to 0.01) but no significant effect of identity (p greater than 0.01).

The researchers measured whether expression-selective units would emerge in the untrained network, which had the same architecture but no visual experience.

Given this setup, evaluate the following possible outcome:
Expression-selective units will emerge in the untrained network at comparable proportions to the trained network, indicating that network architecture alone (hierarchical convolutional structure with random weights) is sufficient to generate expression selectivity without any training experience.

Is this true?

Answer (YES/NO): NO